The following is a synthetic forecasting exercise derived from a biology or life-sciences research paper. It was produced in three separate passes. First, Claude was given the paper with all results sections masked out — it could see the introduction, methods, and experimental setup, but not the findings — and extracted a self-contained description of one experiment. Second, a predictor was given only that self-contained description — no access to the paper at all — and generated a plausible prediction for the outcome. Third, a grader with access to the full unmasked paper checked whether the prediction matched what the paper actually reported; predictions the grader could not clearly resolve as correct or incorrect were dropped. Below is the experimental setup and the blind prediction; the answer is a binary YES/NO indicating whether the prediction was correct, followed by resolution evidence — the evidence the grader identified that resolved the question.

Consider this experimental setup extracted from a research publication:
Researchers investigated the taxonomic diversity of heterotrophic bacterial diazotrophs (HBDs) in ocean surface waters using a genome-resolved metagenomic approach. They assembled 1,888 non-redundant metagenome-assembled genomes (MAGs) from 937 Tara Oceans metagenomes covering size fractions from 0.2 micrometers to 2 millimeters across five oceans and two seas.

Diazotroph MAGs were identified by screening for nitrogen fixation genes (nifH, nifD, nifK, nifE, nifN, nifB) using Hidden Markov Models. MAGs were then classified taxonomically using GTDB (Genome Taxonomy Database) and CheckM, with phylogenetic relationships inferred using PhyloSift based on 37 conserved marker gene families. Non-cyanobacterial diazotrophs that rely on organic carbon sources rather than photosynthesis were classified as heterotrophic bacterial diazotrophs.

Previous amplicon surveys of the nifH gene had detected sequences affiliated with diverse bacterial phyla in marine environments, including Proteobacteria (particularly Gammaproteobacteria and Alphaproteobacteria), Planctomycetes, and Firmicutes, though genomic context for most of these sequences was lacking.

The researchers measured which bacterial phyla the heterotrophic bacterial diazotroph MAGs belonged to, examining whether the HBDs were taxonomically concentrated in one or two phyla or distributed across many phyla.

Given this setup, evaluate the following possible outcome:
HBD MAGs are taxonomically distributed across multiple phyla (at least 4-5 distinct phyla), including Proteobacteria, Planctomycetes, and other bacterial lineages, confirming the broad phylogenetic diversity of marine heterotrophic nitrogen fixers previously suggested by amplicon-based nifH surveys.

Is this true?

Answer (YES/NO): NO